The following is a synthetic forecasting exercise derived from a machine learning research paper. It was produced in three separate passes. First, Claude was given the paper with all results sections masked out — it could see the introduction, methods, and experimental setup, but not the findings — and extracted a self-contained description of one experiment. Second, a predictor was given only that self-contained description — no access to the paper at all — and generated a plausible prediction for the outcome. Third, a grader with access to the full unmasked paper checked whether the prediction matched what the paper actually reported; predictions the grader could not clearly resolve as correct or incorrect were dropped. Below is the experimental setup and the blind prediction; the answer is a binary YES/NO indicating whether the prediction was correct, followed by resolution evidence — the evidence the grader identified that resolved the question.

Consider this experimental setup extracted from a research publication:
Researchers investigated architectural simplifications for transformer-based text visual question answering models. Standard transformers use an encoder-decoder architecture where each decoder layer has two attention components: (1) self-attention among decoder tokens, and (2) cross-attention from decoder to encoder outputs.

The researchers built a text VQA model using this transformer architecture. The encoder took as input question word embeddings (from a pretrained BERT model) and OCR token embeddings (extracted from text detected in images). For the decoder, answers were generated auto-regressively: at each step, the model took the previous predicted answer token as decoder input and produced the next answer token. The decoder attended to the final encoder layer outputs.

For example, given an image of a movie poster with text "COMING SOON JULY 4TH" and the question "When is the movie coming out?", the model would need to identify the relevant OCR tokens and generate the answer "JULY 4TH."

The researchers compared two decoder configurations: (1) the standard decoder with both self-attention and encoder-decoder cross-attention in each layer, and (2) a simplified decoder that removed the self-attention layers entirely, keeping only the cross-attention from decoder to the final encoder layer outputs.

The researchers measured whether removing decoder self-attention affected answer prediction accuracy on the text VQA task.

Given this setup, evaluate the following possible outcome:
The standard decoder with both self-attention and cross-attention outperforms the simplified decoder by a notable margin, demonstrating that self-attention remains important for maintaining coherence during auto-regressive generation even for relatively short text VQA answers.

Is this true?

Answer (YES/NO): NO